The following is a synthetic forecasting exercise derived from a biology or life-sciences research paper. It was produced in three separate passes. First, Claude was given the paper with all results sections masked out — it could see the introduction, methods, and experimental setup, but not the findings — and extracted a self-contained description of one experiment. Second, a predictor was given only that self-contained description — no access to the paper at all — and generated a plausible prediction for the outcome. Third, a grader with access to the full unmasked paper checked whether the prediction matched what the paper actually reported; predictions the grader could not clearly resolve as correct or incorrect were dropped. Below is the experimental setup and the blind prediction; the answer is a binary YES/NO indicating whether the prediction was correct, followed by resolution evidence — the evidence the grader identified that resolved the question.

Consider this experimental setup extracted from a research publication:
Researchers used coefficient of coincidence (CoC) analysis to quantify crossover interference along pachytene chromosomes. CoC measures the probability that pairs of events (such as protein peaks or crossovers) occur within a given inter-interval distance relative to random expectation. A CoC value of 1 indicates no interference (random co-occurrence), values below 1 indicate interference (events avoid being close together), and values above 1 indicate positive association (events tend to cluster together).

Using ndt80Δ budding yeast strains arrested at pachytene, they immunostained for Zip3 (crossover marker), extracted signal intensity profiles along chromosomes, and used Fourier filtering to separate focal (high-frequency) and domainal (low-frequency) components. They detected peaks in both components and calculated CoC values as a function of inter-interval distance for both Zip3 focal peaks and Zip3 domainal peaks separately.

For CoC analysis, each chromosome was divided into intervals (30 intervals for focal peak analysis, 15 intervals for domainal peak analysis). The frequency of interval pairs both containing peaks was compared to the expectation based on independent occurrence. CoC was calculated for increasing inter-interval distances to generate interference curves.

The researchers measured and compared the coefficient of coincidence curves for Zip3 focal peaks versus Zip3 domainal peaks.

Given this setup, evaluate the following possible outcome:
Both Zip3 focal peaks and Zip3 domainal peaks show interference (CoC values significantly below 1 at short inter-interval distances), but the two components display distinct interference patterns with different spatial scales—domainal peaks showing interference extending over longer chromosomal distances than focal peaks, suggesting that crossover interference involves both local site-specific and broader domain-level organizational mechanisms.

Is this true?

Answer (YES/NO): YES